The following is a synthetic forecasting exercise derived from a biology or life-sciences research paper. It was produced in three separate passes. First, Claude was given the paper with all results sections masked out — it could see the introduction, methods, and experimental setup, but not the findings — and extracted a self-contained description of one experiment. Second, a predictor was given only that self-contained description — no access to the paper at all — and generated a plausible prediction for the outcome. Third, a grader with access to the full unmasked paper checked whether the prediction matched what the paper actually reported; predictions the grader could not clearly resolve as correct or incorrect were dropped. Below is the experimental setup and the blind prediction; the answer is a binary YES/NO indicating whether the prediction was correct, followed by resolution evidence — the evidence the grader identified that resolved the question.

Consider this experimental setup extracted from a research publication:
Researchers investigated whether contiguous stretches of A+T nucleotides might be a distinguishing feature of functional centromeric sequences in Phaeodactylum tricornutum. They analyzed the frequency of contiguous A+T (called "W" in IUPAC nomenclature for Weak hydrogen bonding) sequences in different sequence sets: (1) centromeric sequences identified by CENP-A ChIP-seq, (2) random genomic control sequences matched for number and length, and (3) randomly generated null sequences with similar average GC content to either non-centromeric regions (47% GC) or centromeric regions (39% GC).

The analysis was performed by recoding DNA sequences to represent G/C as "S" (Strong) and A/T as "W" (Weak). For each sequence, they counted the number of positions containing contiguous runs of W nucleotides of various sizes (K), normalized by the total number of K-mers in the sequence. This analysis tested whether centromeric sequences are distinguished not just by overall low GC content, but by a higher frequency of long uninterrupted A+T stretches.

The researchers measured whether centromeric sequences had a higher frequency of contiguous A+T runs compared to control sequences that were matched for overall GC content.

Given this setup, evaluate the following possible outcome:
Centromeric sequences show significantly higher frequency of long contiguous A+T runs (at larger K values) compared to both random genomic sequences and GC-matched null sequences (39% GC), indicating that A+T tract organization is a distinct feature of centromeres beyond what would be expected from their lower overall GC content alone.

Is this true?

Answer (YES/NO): YES